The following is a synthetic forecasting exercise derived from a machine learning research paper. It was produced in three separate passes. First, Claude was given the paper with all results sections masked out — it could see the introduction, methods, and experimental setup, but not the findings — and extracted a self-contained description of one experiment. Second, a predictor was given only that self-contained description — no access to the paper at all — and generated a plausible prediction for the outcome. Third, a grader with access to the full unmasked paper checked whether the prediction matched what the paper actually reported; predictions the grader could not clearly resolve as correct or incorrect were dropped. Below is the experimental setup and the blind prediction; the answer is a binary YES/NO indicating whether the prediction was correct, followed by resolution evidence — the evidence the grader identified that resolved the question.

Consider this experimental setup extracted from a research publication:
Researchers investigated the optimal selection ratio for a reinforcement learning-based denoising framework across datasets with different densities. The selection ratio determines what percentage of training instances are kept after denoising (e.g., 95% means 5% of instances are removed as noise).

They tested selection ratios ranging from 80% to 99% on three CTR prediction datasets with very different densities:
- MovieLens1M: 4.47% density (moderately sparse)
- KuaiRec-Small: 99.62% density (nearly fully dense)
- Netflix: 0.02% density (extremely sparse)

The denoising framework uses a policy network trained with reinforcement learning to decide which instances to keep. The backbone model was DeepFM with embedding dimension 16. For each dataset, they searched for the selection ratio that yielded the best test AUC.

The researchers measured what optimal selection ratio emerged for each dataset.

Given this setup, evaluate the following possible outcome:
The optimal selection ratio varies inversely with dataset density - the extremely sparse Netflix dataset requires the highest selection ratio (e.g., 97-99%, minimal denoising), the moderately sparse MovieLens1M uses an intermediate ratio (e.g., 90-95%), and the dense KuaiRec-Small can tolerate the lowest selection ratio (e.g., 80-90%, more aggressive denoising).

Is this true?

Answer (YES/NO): NO